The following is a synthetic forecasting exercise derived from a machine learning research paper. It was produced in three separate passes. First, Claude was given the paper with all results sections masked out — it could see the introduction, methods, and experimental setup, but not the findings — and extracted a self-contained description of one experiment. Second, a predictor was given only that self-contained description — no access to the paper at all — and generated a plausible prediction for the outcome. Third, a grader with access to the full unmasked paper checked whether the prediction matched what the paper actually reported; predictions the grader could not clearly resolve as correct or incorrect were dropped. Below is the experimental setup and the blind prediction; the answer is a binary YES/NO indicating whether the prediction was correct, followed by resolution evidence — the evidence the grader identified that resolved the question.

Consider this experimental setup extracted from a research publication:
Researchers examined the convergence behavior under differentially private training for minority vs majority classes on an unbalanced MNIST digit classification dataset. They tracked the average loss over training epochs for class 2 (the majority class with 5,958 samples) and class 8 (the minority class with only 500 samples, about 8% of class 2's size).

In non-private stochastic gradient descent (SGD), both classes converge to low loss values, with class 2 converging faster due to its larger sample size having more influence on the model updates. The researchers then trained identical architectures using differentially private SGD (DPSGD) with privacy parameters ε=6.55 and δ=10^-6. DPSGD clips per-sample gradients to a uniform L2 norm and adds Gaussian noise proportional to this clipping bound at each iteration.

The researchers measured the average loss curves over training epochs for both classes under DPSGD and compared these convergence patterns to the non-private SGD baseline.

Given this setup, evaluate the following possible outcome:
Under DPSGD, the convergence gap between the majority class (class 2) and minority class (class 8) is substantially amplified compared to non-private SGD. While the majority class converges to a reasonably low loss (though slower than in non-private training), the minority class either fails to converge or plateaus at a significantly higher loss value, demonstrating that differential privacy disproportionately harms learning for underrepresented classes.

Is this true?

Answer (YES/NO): YES